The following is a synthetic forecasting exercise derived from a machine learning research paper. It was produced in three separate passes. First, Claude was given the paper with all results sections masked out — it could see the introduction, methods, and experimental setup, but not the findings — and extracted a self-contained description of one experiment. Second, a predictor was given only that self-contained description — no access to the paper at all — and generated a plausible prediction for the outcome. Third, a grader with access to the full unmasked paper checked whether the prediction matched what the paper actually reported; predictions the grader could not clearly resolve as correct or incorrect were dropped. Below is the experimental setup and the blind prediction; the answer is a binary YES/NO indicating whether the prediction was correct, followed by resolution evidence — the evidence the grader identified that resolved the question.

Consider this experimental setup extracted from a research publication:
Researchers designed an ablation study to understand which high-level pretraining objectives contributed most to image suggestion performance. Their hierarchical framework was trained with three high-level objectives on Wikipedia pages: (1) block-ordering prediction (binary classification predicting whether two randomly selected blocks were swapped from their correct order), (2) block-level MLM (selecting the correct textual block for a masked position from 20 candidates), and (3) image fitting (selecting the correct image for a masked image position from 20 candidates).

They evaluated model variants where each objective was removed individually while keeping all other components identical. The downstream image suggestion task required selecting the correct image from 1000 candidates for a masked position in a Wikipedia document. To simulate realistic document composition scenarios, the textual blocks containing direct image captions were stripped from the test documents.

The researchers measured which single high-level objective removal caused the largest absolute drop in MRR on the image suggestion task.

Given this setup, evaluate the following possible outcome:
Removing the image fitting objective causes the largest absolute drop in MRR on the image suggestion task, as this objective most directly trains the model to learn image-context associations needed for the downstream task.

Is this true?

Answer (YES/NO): NO